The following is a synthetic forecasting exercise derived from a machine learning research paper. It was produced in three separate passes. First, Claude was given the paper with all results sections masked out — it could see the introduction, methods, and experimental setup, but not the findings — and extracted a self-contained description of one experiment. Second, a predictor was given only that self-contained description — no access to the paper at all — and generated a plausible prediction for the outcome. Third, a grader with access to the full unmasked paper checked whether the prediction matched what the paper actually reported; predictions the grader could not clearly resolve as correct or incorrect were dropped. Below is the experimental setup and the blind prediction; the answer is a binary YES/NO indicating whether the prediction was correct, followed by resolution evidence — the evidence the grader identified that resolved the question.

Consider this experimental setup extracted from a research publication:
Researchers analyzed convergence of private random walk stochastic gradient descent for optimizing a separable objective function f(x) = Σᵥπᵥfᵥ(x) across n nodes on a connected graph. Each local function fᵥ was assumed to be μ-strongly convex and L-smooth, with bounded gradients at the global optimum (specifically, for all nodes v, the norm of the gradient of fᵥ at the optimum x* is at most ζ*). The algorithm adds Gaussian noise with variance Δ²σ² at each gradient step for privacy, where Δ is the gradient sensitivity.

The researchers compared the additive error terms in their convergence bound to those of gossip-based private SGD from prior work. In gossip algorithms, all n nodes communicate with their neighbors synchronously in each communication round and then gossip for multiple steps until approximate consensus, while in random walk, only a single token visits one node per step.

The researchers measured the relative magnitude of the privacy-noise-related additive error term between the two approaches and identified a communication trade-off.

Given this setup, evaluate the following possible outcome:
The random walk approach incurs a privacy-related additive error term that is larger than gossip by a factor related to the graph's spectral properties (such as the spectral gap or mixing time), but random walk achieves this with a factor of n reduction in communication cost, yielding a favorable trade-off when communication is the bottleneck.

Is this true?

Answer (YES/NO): NO